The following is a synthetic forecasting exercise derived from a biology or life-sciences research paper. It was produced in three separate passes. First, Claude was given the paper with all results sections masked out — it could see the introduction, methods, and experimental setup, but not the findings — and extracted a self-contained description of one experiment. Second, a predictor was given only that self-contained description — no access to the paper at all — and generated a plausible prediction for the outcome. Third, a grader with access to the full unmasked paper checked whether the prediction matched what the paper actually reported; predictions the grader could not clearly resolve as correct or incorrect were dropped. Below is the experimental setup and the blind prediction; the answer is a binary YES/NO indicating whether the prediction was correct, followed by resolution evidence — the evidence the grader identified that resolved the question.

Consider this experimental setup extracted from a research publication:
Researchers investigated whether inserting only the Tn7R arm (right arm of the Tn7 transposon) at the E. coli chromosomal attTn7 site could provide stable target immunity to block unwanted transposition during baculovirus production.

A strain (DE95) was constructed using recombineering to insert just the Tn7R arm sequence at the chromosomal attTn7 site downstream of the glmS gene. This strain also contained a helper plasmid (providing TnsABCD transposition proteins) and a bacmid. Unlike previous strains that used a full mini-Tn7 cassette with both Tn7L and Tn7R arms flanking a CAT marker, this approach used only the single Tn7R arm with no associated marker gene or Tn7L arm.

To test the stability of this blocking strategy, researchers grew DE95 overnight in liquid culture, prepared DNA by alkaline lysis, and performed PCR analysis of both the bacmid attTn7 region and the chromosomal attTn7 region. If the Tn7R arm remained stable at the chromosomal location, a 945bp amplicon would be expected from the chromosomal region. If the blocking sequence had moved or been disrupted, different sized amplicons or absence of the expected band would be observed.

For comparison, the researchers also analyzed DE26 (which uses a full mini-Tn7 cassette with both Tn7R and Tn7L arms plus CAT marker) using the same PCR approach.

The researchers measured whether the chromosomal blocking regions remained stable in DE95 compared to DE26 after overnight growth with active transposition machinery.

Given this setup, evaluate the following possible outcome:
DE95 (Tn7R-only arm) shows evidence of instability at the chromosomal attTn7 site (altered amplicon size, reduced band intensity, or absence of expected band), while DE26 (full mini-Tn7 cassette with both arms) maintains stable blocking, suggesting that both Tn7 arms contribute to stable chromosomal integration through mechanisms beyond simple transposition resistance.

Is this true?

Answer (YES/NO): NO